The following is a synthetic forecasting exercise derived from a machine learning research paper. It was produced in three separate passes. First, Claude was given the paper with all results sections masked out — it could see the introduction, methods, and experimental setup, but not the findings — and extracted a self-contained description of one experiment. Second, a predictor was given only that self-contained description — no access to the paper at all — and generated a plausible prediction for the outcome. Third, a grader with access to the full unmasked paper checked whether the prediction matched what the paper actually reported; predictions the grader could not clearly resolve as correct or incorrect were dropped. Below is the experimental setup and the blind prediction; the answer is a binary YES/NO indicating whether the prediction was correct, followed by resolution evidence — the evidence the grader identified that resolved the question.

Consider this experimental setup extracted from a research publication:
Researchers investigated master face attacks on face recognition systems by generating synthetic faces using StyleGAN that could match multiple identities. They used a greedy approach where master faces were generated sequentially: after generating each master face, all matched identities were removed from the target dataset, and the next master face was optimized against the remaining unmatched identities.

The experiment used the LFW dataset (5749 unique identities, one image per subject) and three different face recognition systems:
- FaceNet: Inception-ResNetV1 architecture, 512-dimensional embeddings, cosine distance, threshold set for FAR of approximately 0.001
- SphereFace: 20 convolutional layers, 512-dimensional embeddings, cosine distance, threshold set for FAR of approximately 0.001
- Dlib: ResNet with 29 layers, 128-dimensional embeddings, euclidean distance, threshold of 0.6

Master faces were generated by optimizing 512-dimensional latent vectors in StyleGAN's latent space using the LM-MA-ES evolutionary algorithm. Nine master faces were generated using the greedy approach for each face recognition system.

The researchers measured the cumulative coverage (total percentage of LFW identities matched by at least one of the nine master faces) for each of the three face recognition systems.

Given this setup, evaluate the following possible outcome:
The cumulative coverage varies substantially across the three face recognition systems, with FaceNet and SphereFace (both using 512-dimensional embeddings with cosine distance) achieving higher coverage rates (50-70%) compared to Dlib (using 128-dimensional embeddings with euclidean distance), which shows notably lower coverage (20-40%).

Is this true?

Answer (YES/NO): NO